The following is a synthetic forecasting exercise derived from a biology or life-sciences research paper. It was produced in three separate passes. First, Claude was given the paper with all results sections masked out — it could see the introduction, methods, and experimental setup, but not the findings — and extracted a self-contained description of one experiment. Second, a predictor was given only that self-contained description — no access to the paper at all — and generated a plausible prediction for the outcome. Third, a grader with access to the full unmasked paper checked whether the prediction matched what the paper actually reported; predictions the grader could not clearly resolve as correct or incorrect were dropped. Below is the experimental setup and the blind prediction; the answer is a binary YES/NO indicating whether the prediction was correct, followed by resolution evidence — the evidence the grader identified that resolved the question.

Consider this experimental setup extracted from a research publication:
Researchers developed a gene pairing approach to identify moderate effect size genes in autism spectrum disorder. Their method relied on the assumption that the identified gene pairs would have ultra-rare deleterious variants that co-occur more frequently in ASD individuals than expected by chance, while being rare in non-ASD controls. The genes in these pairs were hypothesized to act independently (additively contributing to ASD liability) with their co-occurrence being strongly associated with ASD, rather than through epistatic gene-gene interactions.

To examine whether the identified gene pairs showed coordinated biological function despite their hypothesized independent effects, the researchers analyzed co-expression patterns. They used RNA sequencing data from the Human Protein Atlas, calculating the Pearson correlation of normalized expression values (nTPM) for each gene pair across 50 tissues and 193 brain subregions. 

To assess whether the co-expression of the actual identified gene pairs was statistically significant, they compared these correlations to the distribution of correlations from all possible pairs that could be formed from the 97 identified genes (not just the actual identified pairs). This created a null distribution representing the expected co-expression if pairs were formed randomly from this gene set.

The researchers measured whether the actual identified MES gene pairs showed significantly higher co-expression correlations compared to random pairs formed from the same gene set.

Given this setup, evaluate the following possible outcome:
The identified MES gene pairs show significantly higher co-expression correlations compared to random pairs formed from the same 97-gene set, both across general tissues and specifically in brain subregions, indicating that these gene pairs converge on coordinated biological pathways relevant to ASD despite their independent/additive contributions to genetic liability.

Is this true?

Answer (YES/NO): NO